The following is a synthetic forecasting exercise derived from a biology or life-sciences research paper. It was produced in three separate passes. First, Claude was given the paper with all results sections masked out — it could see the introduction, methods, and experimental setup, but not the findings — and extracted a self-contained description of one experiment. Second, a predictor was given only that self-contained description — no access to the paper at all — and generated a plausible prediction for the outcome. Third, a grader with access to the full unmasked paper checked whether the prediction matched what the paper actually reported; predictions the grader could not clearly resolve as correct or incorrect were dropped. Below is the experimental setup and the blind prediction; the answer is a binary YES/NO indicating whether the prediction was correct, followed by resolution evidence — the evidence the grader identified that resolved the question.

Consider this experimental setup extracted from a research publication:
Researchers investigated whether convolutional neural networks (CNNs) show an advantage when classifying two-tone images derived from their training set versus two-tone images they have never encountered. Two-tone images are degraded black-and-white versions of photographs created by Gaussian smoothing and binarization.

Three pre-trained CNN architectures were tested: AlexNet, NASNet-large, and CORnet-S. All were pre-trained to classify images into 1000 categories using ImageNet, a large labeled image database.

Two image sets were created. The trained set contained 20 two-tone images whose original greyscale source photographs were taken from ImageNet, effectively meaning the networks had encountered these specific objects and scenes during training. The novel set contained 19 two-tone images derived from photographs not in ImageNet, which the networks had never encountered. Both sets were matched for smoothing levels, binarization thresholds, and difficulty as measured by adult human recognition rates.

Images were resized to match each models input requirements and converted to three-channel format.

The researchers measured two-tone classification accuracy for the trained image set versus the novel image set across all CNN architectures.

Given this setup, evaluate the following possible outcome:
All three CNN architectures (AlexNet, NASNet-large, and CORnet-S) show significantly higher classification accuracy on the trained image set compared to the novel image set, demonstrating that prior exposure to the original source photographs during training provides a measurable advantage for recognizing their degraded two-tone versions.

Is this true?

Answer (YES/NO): NO